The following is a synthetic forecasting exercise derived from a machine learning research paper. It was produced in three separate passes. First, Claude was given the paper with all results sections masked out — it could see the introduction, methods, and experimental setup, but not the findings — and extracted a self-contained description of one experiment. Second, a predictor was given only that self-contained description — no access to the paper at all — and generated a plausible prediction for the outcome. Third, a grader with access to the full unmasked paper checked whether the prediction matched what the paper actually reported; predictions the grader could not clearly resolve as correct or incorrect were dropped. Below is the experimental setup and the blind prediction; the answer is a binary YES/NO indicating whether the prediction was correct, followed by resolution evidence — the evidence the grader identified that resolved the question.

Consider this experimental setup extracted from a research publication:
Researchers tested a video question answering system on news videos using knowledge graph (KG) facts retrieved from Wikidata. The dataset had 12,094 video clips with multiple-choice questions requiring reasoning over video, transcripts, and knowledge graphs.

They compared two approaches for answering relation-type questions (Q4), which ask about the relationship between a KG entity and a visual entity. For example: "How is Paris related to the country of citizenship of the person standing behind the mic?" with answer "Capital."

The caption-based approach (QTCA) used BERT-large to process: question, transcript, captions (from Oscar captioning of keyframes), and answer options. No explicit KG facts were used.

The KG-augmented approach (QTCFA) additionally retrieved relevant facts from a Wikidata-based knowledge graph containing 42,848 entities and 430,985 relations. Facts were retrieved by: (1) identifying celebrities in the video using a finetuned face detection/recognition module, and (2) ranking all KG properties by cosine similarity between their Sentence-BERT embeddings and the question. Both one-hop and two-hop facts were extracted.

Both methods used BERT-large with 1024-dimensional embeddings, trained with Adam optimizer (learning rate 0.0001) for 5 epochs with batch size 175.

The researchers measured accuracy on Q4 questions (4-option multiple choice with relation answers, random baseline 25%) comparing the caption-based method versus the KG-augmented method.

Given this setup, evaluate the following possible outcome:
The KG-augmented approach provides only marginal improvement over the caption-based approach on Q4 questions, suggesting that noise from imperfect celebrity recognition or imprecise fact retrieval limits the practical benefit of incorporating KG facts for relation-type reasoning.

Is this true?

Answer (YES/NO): NO